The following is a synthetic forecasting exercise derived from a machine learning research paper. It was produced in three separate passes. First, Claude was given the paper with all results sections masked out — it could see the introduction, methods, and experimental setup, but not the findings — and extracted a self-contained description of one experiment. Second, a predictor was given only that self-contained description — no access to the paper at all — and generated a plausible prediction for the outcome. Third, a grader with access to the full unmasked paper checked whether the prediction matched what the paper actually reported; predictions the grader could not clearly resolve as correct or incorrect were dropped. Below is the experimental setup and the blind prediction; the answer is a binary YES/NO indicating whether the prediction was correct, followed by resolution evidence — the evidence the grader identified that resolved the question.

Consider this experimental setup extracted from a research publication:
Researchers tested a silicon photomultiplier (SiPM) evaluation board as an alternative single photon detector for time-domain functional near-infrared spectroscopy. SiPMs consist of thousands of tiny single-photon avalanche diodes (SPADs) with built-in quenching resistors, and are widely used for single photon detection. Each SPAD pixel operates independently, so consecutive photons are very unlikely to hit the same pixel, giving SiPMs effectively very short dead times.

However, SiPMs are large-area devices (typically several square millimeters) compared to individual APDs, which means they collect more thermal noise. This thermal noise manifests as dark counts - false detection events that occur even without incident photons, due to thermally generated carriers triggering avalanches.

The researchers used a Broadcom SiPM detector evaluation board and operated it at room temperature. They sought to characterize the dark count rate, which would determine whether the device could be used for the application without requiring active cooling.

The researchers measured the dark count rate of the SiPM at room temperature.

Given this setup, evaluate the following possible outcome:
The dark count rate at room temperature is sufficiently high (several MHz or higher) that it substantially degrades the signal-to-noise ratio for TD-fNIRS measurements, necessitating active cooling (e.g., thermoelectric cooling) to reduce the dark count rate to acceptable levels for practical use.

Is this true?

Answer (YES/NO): NO